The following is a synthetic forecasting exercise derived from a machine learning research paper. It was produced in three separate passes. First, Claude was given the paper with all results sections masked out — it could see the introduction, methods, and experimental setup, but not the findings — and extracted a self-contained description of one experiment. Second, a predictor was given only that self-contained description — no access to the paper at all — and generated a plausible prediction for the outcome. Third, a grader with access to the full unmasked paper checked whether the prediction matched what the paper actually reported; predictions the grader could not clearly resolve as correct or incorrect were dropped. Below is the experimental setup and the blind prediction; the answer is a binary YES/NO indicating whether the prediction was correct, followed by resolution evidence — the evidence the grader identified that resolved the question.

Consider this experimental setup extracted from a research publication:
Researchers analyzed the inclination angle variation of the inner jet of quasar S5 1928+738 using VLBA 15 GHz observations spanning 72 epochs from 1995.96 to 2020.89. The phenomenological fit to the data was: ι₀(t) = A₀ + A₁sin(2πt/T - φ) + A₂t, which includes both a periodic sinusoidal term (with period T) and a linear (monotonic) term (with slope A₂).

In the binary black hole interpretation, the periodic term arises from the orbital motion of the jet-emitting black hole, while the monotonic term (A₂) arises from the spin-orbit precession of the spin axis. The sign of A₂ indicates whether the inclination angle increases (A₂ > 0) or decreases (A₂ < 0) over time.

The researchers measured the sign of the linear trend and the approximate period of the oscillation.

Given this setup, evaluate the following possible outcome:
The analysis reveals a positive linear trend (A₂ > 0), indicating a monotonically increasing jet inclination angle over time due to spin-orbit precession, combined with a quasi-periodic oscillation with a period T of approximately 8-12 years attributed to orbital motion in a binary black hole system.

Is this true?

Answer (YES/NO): NO